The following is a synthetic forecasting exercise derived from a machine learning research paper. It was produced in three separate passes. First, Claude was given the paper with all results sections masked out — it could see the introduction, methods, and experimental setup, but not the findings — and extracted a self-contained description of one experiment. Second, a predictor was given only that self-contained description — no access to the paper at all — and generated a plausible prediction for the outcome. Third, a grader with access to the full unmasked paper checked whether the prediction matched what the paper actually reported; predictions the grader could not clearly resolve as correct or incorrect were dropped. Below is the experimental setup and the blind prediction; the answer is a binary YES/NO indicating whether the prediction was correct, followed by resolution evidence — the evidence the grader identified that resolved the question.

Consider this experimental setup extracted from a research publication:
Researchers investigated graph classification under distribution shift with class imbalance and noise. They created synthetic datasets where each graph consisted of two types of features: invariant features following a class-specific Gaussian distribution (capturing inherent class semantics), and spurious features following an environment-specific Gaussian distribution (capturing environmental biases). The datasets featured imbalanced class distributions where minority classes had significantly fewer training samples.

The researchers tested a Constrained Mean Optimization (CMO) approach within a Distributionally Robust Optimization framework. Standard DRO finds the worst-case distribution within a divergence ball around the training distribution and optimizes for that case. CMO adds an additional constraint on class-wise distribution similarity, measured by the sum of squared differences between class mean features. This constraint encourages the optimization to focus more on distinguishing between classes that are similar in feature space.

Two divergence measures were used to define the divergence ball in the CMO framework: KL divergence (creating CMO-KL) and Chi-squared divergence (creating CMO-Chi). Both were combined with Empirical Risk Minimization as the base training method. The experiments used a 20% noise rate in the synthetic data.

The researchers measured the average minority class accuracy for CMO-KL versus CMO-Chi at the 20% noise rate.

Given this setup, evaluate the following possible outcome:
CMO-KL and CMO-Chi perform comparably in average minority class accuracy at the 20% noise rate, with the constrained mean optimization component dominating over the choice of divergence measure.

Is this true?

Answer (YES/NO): NO